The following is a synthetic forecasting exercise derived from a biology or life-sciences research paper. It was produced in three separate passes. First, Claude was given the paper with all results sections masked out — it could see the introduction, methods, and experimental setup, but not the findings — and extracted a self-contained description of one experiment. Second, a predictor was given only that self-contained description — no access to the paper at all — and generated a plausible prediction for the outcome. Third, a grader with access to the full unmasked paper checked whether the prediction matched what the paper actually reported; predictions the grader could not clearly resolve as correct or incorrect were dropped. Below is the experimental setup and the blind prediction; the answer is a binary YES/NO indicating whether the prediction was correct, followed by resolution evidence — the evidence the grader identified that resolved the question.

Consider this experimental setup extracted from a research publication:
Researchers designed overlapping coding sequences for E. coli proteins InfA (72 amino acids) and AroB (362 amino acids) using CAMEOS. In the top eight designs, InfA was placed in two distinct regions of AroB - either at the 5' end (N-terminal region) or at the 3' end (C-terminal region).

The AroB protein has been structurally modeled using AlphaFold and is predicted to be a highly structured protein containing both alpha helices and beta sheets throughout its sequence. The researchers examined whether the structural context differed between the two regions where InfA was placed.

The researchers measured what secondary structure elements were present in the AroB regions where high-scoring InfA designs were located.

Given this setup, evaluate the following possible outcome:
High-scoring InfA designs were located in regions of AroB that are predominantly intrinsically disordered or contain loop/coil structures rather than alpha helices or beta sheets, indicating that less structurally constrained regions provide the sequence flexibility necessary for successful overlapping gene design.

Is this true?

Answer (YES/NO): NO